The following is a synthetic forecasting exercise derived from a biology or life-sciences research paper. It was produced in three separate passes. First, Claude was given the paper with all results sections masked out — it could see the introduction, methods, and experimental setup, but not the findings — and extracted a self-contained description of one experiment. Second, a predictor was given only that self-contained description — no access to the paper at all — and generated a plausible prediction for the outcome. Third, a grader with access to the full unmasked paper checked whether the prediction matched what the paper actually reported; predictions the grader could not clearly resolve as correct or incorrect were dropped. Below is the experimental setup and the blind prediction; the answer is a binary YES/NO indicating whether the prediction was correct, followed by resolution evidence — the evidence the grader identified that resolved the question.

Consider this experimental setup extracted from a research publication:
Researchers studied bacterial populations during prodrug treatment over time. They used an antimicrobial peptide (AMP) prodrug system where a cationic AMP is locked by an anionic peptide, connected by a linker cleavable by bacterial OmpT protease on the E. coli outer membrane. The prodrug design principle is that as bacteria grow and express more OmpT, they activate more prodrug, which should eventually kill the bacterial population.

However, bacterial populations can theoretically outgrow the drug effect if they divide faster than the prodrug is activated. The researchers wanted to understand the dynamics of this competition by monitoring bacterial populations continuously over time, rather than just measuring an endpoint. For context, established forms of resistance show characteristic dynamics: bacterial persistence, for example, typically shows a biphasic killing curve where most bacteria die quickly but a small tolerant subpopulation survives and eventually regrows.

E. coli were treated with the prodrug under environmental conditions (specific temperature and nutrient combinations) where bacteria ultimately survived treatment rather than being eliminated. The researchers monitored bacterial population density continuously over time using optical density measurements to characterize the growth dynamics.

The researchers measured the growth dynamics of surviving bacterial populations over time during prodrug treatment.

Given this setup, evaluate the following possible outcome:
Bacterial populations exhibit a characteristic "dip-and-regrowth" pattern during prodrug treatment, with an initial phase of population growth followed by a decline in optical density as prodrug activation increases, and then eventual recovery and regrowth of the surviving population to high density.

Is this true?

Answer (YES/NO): NO